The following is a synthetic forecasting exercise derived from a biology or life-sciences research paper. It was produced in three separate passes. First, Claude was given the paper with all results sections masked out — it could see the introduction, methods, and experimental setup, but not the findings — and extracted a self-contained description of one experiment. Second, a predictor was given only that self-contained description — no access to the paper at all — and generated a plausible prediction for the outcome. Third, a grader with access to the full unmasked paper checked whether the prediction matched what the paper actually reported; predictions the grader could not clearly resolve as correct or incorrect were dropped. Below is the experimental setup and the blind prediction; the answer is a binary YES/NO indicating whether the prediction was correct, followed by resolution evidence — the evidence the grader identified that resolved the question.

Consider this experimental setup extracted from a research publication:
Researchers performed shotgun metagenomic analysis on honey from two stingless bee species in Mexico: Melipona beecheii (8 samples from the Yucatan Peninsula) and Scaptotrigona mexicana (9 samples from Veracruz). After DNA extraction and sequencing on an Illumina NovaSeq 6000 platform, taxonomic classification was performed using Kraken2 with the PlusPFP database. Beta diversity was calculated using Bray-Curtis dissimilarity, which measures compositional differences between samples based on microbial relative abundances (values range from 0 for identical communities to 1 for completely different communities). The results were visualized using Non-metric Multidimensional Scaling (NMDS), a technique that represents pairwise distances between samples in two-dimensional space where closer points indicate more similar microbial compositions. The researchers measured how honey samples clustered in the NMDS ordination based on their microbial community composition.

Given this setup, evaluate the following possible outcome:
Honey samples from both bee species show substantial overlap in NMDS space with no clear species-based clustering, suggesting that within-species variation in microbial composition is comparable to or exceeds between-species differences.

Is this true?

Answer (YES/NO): NO